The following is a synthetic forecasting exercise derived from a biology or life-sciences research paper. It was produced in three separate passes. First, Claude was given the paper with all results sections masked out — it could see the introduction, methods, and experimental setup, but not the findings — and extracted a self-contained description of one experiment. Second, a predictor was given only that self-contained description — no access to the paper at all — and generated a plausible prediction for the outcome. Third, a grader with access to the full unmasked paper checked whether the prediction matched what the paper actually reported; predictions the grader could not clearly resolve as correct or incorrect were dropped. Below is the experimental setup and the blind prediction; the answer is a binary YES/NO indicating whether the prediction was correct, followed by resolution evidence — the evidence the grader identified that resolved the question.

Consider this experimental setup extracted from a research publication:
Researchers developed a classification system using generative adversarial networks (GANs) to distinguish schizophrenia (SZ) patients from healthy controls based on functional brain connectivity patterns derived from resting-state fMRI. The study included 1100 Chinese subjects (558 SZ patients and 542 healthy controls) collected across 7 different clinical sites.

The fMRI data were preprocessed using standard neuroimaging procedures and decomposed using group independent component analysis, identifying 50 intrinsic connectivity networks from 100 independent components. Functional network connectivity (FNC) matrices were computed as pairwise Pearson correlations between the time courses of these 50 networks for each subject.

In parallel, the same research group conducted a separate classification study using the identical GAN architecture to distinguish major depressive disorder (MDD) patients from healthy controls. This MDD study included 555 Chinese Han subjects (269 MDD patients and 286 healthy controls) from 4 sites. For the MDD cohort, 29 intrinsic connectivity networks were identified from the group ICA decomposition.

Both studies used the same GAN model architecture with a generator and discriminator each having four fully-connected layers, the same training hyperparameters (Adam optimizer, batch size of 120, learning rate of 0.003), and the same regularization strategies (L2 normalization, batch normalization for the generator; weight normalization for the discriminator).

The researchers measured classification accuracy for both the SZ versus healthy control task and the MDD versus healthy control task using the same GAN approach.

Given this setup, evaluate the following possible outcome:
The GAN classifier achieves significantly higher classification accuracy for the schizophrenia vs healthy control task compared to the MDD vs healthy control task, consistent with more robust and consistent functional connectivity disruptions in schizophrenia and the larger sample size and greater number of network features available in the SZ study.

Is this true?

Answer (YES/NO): YES